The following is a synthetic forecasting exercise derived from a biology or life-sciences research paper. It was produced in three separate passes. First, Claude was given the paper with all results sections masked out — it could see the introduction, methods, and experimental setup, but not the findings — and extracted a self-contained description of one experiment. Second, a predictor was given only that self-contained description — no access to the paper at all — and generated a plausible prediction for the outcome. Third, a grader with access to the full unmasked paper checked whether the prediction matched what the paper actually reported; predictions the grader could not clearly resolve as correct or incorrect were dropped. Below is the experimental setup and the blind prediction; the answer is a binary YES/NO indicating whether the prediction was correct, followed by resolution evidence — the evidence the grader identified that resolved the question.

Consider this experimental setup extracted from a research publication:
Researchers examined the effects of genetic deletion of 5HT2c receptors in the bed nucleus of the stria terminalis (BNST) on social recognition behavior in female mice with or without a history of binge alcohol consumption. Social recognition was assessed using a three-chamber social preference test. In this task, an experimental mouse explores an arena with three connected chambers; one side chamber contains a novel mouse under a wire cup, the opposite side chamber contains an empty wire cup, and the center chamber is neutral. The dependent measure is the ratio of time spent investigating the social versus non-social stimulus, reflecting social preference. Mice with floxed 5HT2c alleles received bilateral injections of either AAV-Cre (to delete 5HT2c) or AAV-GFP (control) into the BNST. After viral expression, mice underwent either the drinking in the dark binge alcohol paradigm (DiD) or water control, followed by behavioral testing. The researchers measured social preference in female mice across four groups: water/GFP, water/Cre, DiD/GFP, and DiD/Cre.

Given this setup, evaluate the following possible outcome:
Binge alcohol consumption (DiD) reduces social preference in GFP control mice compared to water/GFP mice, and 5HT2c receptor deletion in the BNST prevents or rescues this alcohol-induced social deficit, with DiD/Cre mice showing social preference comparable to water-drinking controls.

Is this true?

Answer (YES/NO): NO